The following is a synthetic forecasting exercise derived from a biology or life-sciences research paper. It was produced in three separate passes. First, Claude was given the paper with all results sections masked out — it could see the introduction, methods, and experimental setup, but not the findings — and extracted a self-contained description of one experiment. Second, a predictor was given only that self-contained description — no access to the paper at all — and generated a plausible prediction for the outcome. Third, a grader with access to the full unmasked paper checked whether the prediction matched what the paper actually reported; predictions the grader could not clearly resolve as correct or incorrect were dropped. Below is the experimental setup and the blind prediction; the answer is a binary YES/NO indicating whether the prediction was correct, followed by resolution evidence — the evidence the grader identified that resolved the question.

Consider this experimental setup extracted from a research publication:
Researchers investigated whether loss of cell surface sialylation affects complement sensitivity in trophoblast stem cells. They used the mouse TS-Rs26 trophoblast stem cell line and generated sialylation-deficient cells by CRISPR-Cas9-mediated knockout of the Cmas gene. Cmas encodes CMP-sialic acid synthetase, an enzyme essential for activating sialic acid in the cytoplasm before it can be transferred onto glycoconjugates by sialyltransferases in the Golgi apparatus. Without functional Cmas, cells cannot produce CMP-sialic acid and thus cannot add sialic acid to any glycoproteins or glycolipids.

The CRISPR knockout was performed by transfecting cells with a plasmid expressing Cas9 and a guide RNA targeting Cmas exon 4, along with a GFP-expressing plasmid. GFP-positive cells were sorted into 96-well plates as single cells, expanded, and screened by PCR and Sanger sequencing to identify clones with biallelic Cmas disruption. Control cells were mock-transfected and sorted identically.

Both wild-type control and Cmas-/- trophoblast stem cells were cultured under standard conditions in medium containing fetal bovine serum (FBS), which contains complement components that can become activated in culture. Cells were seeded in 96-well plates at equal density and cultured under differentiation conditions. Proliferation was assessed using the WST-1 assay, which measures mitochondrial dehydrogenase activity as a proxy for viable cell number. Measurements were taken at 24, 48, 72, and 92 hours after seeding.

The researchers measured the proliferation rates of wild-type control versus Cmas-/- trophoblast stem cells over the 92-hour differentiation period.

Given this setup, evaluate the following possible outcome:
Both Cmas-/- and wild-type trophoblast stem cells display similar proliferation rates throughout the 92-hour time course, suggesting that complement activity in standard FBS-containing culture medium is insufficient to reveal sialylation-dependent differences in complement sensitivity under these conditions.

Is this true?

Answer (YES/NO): NO